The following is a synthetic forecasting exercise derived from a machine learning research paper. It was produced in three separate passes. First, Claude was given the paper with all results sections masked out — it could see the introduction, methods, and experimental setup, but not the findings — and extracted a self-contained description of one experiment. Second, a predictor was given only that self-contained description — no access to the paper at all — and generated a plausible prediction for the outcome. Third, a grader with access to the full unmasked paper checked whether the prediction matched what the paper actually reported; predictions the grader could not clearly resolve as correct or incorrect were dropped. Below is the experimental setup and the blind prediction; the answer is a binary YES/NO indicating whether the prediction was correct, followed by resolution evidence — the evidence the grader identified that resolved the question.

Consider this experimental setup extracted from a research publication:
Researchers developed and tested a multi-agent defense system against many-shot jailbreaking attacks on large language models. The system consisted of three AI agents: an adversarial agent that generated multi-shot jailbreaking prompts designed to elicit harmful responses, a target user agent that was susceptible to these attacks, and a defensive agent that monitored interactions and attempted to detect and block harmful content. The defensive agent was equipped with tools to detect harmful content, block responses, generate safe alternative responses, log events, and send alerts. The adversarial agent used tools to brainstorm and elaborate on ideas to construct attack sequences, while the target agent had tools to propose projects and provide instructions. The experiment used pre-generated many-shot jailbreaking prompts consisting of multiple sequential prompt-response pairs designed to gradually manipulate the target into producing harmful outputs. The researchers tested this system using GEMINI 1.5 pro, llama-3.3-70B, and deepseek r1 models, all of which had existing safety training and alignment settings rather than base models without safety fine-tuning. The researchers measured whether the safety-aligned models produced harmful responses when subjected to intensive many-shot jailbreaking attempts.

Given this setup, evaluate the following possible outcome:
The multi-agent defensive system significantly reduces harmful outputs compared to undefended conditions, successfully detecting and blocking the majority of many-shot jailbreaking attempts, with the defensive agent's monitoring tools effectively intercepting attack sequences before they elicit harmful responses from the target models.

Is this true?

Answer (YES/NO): NO